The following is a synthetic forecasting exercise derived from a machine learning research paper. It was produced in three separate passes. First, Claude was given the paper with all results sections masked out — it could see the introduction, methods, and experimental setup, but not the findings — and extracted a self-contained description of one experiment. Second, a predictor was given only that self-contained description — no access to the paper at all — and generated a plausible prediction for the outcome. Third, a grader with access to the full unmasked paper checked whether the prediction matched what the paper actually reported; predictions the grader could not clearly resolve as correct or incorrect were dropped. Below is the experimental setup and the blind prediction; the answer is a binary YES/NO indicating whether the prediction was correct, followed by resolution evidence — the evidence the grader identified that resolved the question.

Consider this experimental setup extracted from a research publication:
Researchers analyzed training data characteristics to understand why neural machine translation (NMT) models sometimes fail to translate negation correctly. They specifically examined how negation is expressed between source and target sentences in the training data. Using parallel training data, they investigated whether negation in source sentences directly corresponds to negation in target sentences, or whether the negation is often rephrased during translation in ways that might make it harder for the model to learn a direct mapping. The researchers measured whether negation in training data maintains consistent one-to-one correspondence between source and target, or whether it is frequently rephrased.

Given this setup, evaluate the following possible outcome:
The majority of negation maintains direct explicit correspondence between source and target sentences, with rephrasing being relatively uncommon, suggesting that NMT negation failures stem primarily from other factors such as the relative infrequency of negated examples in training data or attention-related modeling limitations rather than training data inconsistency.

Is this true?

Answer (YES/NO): NO